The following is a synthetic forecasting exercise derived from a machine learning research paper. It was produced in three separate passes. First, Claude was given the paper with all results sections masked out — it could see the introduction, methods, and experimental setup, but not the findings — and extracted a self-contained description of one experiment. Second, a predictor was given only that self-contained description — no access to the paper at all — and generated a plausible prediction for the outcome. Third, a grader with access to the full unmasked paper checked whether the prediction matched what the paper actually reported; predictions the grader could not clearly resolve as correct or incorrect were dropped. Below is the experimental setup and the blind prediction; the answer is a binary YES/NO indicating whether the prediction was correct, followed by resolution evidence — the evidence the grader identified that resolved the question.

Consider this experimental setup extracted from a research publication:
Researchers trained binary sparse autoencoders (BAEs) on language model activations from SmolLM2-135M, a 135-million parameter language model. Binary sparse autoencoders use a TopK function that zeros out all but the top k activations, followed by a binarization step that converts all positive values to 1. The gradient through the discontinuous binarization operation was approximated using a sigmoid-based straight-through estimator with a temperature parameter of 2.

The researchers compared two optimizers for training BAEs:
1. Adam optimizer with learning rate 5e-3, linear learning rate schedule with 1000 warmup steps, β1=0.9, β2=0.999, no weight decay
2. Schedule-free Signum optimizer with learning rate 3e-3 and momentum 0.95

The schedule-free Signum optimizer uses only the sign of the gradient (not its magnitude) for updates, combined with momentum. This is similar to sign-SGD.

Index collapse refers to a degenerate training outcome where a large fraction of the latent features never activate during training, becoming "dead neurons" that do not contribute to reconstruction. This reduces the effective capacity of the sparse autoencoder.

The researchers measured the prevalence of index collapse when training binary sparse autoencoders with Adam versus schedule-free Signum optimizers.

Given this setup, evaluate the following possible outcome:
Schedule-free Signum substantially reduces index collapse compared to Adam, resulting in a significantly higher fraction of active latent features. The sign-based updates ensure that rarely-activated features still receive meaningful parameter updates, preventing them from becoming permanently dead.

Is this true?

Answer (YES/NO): YES